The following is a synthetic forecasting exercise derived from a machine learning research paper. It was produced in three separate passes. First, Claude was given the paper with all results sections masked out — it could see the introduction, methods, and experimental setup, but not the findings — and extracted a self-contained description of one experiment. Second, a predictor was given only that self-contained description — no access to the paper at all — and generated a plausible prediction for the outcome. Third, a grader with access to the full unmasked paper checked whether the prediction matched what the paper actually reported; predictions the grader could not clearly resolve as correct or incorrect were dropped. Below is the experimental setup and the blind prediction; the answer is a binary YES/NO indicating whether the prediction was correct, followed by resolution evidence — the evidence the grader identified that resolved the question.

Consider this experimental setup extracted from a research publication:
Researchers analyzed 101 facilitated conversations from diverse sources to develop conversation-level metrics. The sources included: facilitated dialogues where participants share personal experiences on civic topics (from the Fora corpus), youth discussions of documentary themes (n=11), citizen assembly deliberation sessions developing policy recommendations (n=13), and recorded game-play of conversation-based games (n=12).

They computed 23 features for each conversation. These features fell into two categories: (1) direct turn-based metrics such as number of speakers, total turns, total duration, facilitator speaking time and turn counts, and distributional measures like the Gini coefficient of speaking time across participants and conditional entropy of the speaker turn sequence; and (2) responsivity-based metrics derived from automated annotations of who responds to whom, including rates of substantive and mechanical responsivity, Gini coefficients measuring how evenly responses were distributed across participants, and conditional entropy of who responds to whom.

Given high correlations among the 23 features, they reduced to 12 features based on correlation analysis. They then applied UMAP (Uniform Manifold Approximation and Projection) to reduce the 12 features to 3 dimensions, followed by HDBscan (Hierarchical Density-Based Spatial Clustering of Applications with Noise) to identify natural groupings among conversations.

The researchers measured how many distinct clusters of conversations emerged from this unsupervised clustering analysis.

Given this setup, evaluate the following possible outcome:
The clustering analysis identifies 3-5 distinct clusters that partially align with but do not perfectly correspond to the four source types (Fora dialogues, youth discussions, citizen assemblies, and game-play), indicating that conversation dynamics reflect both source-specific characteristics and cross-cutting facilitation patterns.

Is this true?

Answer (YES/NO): YES